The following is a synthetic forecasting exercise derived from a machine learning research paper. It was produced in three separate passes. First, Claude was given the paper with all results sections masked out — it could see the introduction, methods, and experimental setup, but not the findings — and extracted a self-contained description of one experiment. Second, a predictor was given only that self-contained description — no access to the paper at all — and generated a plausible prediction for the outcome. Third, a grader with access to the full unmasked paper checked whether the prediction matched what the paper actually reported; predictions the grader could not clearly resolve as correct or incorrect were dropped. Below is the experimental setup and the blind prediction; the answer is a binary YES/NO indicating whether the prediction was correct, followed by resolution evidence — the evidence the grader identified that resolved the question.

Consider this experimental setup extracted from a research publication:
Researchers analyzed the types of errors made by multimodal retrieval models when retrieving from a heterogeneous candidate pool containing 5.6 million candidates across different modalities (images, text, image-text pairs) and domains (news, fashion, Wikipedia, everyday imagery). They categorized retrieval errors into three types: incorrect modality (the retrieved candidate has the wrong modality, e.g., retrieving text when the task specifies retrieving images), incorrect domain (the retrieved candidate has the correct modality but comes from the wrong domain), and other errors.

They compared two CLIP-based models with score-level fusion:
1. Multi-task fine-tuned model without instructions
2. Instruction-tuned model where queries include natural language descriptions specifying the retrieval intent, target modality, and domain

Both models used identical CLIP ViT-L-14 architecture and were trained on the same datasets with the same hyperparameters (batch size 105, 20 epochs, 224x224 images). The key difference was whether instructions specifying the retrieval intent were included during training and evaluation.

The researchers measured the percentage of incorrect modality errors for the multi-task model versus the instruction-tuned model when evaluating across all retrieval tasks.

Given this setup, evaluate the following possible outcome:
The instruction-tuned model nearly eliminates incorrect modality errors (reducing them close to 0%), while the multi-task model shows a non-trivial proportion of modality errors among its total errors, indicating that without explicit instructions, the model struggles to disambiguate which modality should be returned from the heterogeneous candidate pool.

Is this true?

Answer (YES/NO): NO